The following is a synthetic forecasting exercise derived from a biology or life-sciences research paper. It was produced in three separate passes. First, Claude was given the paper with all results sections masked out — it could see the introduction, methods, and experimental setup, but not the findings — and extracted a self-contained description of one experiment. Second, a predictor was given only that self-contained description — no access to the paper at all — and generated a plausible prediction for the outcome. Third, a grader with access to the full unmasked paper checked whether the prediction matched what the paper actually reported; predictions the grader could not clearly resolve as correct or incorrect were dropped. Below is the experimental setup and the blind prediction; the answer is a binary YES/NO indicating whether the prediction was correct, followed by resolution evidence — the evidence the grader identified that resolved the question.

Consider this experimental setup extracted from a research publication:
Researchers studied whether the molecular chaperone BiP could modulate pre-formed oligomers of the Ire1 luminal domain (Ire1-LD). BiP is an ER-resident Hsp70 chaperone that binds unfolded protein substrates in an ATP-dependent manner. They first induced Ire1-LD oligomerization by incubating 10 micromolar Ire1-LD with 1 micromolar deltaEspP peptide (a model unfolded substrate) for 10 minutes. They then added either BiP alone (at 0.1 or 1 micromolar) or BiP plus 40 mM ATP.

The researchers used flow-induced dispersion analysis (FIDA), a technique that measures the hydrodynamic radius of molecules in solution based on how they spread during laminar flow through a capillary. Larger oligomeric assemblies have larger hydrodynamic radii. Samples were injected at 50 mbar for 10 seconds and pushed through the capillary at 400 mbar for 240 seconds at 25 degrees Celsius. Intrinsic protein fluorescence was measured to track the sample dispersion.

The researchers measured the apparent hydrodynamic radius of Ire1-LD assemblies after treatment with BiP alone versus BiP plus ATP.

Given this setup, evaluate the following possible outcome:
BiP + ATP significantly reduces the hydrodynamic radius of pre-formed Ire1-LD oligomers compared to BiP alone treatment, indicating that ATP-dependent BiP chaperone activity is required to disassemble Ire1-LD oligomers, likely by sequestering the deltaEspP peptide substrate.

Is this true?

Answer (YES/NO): NO